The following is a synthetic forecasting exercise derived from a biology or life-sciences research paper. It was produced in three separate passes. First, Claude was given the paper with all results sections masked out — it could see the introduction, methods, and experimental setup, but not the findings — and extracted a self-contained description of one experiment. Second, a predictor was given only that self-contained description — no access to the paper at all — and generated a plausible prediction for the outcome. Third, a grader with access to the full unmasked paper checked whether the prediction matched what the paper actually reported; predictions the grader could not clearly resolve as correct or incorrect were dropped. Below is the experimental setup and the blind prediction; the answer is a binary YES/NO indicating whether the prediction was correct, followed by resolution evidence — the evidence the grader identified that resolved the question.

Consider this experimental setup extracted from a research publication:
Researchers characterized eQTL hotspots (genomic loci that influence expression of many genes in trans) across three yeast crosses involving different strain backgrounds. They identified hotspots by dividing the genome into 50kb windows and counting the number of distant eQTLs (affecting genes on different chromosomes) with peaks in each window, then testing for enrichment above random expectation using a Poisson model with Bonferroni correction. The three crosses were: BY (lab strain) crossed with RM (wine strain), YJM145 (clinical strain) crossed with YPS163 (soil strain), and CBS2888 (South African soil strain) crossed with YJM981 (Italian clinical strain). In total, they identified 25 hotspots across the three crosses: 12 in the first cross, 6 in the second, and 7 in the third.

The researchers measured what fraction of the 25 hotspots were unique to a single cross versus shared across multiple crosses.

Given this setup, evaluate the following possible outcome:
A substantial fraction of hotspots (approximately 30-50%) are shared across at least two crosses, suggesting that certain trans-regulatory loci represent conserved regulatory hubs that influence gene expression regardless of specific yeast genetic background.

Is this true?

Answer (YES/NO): YES